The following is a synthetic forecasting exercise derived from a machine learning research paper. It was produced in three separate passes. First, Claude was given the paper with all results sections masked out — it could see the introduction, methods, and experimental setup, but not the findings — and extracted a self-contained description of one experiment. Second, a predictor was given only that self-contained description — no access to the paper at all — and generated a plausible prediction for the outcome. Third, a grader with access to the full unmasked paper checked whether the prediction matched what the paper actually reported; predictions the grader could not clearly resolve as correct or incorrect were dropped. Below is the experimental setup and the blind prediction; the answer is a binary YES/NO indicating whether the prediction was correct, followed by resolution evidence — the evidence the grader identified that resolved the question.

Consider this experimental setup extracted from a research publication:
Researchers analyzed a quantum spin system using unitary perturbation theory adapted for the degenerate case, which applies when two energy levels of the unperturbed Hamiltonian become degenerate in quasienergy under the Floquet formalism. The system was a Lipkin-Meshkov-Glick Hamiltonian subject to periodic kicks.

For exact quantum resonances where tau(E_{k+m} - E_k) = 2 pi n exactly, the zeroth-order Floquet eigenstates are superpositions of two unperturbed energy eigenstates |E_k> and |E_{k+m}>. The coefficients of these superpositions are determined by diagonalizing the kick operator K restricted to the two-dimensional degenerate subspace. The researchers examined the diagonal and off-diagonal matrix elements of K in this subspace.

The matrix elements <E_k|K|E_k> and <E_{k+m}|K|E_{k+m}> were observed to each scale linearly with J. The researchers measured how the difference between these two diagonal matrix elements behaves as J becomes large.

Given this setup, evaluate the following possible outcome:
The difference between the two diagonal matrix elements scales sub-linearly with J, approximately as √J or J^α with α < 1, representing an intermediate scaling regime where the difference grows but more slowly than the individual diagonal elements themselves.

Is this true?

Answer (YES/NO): NO